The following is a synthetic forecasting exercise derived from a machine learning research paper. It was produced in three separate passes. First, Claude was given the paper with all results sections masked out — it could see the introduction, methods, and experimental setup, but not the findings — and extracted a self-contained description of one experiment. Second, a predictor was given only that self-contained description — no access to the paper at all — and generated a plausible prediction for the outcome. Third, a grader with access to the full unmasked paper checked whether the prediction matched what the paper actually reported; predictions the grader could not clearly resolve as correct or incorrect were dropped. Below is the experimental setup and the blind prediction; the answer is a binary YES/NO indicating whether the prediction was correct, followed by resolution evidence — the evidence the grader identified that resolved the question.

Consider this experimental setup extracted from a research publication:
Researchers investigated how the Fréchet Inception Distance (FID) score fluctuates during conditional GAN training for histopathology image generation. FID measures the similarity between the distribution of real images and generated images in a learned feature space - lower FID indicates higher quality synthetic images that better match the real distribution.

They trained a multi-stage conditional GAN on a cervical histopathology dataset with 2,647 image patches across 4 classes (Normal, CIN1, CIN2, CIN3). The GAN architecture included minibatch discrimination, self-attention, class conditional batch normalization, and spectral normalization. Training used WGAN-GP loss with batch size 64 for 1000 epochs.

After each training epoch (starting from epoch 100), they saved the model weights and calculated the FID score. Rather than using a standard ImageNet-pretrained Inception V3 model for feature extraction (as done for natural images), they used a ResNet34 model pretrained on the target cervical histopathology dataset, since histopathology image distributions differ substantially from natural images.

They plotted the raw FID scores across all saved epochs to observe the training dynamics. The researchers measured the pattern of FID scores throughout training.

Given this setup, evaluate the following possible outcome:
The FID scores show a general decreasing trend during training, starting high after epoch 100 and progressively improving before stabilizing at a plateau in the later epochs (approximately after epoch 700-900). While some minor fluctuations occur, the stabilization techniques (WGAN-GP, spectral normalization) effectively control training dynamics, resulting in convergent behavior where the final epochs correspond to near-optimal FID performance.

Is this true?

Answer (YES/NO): NO